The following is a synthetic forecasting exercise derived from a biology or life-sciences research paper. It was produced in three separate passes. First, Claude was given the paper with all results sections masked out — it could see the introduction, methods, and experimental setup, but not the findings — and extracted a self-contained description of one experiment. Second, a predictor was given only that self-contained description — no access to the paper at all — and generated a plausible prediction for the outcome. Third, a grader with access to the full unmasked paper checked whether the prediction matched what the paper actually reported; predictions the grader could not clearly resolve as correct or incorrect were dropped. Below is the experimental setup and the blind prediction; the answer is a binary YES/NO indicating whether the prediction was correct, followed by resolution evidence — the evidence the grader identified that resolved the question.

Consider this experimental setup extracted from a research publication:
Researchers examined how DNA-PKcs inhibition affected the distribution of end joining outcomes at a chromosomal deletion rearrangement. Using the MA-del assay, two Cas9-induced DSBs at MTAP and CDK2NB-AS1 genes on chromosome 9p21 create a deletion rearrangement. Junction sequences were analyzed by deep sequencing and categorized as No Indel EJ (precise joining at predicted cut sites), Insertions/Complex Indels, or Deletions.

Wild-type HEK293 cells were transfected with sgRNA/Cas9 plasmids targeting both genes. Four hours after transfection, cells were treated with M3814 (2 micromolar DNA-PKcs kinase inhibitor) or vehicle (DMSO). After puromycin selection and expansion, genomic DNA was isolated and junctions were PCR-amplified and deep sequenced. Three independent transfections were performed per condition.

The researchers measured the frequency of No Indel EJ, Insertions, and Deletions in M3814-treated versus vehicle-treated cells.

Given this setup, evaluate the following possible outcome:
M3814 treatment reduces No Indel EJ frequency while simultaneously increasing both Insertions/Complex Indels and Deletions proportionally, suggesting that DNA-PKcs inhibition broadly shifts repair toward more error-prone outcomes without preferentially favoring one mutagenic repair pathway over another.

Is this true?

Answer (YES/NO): NO